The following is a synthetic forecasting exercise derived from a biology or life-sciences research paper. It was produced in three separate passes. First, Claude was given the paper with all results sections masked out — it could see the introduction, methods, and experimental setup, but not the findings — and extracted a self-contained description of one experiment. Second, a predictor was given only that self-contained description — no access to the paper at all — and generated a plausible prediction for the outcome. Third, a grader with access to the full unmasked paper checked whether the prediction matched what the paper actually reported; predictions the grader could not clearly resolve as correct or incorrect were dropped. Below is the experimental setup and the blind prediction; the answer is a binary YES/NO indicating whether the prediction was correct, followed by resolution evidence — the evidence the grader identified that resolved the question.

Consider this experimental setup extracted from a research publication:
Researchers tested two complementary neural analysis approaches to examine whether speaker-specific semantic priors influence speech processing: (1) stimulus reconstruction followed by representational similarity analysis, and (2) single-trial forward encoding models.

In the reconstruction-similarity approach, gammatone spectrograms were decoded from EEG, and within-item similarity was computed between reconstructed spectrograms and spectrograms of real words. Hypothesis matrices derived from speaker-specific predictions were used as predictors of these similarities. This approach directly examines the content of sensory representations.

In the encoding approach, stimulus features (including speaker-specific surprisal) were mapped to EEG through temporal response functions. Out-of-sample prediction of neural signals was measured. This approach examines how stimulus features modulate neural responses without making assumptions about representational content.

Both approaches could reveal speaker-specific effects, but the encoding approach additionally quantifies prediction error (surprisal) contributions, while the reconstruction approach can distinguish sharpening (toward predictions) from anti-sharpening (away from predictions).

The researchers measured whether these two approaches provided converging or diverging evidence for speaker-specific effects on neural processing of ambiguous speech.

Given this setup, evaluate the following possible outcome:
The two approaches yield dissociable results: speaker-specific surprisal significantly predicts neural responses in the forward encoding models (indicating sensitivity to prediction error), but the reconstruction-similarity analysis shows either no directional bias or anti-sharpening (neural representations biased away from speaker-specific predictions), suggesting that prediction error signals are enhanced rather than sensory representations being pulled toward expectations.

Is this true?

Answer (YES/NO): NO